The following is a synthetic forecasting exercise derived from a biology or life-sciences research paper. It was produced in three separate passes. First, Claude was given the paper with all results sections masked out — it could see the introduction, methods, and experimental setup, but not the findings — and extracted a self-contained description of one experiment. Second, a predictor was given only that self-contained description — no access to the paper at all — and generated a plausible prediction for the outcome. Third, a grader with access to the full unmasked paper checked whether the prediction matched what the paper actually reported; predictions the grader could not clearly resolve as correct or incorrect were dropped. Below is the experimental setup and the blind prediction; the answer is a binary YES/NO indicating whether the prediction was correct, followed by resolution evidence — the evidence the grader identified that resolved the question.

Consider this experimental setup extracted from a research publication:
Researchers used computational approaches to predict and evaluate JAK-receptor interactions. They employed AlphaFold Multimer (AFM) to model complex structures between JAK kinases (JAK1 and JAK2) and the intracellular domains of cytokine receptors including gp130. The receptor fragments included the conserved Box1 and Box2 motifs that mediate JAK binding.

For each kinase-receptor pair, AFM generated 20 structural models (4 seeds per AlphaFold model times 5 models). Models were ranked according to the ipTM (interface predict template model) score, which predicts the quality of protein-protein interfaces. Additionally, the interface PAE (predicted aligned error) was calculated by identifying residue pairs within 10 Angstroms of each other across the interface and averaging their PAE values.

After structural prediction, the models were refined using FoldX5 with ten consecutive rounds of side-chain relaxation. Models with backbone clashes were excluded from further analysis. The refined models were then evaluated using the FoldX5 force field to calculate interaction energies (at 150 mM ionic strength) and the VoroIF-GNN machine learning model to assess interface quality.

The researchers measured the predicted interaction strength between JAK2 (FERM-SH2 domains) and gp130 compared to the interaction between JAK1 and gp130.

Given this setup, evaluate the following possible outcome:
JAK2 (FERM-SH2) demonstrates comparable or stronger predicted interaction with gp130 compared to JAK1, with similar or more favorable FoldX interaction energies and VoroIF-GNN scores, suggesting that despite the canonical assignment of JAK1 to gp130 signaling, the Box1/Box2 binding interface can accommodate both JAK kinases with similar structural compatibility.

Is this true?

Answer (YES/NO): NO